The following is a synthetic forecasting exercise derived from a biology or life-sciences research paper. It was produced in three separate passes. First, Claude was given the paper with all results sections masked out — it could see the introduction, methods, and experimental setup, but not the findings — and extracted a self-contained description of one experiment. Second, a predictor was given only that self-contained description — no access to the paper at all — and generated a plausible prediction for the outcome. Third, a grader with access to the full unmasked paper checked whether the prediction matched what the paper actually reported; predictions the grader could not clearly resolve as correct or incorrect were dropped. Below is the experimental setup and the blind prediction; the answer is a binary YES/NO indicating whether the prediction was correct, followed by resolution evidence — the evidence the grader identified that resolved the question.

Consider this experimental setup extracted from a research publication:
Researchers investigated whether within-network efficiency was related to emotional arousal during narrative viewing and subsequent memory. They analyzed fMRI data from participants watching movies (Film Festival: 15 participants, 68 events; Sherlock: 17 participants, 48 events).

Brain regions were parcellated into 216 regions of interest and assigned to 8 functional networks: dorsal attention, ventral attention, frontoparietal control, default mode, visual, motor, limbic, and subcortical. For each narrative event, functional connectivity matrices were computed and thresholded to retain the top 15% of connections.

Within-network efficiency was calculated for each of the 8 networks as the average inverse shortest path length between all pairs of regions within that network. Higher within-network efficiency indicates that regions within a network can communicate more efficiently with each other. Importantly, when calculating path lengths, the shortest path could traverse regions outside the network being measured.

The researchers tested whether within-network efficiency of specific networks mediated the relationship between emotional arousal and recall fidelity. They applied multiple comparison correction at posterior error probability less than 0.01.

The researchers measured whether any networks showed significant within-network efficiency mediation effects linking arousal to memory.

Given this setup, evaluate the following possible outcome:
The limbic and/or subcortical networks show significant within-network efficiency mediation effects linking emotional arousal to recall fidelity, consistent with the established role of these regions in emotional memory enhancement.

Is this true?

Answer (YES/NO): YES